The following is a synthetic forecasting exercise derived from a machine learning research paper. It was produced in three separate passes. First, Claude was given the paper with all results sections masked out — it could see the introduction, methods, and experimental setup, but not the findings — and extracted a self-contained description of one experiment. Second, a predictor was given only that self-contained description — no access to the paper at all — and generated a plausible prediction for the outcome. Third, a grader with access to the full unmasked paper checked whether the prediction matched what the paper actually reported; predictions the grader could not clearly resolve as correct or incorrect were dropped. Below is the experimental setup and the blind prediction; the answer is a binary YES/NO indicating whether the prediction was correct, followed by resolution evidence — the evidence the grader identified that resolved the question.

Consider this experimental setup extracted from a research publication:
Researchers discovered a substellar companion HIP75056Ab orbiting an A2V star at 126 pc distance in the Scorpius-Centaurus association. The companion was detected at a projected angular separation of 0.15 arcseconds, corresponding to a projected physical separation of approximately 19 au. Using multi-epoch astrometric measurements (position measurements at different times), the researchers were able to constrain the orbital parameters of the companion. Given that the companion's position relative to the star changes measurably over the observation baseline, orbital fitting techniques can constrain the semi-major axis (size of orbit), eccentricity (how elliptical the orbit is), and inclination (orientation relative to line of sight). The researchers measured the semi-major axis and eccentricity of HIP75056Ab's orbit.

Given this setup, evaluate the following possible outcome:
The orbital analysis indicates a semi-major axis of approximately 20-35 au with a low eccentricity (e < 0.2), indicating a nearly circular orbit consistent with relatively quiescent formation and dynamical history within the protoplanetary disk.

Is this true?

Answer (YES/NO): NO